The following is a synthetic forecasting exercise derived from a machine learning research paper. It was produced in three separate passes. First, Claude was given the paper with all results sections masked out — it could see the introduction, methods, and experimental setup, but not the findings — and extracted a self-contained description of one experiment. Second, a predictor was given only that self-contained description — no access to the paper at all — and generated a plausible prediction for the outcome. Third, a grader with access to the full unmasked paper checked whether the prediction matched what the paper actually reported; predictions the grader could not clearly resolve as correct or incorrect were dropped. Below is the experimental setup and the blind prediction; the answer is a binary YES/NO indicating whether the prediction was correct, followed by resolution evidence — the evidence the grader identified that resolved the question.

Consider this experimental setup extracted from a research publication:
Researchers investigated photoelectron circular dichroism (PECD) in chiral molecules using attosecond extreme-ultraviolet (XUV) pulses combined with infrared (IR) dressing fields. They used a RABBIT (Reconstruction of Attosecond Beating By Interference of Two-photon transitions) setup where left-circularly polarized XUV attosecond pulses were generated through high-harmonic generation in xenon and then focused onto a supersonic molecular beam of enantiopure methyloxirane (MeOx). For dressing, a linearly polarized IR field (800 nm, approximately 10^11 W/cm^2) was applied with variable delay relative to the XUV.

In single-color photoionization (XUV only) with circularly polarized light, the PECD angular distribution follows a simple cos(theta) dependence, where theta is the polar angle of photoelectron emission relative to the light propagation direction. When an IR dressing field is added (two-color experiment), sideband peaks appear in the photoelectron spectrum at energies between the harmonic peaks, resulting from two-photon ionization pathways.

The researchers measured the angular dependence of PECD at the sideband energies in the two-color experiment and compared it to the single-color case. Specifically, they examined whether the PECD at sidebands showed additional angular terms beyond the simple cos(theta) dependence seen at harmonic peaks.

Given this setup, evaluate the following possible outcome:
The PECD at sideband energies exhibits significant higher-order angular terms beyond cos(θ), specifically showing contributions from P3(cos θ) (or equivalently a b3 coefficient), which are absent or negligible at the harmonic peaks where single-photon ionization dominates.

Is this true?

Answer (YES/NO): YES